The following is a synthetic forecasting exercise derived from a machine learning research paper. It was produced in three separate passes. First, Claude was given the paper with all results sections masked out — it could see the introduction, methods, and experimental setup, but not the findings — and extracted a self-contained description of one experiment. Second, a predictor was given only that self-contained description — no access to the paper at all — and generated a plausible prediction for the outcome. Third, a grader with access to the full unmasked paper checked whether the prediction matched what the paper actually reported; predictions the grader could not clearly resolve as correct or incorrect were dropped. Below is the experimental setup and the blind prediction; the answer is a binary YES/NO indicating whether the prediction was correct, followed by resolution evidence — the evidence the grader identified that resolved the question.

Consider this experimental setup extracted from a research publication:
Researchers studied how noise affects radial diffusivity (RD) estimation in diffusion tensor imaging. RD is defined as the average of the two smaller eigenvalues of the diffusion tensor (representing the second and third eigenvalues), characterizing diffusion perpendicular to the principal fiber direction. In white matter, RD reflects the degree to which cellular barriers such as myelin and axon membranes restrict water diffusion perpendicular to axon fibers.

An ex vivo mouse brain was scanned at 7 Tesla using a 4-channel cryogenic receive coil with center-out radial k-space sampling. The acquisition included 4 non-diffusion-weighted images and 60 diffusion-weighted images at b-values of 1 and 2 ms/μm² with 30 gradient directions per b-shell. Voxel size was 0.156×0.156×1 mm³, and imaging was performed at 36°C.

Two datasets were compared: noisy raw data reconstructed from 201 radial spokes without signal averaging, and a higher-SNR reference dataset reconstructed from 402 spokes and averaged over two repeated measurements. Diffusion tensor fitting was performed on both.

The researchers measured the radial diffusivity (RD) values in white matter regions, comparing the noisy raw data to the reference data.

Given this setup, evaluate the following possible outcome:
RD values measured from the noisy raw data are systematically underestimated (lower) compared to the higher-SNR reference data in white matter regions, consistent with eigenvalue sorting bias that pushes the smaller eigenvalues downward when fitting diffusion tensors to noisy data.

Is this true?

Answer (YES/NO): YES